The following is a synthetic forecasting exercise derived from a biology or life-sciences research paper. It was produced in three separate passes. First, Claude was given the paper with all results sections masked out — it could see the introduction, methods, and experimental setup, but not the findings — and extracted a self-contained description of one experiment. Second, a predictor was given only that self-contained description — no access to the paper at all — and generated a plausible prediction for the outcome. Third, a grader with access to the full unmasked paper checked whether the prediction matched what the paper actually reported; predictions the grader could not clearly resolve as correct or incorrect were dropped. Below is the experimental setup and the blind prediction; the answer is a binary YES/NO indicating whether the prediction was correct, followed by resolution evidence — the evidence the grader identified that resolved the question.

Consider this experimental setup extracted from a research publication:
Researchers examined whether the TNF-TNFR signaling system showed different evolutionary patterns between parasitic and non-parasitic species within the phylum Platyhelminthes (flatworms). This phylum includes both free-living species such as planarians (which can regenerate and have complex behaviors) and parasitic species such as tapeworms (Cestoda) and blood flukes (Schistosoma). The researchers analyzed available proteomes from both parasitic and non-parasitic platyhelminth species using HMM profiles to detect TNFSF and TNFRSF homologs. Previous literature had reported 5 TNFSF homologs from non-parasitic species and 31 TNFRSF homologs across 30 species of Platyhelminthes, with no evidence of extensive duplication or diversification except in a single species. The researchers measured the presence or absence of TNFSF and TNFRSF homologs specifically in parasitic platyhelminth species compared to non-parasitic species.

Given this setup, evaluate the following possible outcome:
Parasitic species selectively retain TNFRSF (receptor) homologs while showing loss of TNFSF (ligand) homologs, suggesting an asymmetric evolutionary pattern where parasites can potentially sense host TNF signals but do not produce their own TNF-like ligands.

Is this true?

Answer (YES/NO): YES